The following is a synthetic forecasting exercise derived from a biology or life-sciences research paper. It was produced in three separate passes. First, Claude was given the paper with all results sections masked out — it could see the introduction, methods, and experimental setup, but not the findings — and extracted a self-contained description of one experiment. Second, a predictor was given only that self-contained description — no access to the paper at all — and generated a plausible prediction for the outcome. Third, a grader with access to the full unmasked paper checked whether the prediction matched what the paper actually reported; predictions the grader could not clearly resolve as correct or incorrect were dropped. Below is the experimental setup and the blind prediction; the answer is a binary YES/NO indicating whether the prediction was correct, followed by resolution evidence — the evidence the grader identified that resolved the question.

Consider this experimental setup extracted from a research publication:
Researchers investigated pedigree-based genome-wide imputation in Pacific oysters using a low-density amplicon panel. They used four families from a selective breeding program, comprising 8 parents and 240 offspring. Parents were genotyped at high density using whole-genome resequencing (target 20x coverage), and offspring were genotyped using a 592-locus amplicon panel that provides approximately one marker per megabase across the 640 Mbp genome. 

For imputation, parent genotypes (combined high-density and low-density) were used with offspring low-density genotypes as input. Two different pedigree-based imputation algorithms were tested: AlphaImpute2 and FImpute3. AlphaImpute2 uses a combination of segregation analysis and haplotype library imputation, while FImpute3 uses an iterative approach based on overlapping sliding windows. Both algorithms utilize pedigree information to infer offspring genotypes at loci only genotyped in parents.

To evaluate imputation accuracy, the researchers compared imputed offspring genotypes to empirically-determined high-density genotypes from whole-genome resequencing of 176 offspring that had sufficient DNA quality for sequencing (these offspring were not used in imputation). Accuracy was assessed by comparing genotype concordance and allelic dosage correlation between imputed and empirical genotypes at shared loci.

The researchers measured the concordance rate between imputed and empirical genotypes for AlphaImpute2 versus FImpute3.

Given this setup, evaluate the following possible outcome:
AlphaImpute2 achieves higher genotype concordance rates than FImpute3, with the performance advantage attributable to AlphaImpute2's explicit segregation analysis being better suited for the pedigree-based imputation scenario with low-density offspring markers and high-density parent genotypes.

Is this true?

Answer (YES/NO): NO